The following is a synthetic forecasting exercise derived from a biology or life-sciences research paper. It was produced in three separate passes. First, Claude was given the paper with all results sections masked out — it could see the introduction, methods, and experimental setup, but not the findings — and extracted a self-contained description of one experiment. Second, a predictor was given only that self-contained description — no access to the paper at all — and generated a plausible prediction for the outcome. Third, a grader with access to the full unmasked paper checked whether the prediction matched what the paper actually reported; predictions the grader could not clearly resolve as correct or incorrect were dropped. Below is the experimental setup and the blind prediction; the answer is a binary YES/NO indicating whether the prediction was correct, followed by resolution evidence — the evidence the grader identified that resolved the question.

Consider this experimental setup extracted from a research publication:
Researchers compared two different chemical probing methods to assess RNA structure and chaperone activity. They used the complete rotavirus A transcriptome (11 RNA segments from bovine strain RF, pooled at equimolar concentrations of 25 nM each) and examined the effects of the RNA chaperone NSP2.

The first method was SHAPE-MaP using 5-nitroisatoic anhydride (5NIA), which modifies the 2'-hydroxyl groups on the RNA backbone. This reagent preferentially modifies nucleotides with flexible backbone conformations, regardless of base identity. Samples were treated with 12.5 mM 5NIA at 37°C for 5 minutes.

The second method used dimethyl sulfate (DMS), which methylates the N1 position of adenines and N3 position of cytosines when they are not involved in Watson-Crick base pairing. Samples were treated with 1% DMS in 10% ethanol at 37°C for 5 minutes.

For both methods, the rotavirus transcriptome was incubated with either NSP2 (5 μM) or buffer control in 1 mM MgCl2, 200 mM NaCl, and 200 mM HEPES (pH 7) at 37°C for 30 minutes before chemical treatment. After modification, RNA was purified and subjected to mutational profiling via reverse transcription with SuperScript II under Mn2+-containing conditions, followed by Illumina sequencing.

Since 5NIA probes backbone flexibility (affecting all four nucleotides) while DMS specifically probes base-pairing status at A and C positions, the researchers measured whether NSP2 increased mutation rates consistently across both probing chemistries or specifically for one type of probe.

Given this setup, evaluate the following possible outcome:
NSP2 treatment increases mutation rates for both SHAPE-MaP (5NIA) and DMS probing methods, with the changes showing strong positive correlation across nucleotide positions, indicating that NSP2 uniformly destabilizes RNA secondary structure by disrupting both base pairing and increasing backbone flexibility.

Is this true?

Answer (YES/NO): NO